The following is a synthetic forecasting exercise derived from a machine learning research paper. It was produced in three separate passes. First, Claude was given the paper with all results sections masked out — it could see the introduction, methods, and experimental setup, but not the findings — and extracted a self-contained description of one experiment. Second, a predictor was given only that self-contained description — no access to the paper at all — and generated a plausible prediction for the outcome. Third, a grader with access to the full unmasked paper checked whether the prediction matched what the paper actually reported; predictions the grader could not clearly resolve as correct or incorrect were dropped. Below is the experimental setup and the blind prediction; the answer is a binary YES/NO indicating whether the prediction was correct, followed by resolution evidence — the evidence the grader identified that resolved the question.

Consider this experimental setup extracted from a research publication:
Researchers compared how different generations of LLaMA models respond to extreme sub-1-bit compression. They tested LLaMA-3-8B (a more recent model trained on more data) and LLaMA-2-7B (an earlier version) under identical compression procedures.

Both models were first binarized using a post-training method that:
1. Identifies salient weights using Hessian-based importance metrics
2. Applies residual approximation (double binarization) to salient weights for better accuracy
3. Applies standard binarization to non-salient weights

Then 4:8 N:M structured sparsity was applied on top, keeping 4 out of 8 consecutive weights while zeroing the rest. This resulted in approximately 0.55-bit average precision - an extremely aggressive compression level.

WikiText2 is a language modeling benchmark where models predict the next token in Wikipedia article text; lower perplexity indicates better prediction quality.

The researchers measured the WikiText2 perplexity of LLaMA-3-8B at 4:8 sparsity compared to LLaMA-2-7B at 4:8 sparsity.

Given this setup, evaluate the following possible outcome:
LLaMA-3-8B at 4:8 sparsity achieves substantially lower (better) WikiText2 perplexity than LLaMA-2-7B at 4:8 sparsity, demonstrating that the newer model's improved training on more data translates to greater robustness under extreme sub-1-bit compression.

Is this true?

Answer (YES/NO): NO